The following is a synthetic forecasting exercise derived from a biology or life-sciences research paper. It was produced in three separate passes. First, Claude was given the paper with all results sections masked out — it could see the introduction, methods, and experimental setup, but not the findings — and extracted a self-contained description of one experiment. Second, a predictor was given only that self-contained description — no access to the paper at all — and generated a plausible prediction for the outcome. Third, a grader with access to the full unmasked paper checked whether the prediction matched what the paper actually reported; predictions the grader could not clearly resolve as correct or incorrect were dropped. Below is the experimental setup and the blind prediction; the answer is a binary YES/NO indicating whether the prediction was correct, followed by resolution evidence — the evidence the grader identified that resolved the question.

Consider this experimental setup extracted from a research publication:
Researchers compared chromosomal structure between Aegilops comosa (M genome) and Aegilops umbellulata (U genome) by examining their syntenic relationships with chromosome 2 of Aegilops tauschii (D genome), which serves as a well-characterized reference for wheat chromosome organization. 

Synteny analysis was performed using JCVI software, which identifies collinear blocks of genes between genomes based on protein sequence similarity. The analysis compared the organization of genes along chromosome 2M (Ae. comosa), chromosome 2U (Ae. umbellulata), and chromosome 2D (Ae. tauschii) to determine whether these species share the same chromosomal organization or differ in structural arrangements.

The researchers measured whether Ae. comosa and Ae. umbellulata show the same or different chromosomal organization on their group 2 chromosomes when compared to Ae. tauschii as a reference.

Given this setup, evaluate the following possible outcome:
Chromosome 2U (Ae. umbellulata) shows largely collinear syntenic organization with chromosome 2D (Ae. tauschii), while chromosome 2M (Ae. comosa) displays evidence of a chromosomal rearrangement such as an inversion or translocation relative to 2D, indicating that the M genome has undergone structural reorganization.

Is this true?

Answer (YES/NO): NO